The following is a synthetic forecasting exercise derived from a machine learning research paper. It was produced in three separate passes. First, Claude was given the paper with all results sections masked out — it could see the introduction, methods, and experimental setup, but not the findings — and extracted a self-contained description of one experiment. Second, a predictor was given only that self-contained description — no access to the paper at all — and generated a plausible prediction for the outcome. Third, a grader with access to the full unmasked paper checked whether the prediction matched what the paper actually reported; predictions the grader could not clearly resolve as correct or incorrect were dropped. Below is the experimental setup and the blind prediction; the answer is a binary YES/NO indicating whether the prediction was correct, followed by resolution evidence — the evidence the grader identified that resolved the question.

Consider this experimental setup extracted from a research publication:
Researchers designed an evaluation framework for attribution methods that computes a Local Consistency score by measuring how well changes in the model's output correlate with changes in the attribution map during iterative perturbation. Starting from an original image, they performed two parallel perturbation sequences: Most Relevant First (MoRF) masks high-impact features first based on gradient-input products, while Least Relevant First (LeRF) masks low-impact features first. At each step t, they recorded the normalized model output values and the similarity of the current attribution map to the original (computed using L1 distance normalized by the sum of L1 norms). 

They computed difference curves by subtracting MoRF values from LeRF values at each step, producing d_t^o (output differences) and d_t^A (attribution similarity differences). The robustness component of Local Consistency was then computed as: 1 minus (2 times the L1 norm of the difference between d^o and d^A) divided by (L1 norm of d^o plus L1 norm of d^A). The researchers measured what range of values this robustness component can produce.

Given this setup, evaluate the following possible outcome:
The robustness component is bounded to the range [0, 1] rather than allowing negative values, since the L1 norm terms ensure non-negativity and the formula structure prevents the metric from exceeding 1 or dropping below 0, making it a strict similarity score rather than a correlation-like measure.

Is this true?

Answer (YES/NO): NO